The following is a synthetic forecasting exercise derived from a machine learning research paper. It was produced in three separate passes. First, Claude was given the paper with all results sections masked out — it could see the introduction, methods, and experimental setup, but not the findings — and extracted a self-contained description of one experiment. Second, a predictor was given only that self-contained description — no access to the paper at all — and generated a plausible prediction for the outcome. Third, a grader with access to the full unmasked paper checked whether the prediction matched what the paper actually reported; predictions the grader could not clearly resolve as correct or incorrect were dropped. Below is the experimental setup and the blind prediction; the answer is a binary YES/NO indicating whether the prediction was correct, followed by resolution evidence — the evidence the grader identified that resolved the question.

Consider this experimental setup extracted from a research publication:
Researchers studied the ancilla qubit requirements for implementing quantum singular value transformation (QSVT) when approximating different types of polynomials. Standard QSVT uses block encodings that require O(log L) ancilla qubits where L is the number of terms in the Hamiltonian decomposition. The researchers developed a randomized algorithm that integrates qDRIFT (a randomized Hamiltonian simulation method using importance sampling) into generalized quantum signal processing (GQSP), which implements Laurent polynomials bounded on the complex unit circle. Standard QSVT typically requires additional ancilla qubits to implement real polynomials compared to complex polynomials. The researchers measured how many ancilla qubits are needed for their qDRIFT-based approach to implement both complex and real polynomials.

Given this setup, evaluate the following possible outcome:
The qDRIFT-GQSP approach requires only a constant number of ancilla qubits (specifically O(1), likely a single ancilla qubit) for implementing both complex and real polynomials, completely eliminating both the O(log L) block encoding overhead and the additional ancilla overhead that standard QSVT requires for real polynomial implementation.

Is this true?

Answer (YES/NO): YES